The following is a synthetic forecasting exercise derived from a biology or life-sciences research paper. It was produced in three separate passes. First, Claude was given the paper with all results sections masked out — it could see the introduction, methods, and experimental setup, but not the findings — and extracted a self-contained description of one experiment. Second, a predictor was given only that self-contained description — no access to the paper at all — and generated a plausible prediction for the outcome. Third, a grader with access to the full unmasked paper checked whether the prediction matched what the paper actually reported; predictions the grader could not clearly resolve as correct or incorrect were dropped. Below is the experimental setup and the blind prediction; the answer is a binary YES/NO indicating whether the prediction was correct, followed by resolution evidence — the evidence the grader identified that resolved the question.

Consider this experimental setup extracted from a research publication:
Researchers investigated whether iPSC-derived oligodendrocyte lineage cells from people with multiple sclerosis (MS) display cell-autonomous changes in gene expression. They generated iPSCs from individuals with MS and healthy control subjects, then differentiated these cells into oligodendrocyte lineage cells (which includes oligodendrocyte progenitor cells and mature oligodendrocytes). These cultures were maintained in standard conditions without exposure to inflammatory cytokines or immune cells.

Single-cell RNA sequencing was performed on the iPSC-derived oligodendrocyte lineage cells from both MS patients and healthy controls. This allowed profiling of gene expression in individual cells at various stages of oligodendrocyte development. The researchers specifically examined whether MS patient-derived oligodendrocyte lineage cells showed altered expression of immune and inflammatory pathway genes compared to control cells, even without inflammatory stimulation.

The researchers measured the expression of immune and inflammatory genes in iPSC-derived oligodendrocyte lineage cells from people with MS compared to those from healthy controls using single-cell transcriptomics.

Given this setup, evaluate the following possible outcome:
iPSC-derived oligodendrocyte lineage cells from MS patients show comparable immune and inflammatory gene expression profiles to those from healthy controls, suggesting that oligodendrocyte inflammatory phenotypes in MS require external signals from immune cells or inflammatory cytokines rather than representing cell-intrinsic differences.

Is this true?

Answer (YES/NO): NO